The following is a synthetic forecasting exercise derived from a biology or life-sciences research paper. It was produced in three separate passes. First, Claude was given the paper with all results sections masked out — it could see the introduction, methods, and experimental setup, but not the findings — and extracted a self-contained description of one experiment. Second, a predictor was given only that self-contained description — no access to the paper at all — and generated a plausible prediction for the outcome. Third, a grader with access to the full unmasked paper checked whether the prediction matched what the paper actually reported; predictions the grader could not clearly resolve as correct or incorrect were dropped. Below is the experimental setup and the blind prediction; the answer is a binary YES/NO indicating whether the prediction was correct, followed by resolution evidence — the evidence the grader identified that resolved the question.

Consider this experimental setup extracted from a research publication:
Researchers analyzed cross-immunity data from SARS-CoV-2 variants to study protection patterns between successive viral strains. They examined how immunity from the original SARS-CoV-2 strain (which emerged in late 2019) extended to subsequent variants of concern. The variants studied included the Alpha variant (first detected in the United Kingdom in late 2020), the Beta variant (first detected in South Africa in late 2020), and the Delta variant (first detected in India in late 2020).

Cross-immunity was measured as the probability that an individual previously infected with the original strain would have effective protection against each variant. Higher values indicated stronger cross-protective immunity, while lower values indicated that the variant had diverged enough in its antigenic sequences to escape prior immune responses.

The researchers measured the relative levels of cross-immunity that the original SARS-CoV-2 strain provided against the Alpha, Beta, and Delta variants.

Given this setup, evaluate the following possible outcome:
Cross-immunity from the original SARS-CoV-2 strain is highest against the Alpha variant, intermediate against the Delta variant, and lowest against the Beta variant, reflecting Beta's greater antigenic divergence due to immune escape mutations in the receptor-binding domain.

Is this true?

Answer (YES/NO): NO